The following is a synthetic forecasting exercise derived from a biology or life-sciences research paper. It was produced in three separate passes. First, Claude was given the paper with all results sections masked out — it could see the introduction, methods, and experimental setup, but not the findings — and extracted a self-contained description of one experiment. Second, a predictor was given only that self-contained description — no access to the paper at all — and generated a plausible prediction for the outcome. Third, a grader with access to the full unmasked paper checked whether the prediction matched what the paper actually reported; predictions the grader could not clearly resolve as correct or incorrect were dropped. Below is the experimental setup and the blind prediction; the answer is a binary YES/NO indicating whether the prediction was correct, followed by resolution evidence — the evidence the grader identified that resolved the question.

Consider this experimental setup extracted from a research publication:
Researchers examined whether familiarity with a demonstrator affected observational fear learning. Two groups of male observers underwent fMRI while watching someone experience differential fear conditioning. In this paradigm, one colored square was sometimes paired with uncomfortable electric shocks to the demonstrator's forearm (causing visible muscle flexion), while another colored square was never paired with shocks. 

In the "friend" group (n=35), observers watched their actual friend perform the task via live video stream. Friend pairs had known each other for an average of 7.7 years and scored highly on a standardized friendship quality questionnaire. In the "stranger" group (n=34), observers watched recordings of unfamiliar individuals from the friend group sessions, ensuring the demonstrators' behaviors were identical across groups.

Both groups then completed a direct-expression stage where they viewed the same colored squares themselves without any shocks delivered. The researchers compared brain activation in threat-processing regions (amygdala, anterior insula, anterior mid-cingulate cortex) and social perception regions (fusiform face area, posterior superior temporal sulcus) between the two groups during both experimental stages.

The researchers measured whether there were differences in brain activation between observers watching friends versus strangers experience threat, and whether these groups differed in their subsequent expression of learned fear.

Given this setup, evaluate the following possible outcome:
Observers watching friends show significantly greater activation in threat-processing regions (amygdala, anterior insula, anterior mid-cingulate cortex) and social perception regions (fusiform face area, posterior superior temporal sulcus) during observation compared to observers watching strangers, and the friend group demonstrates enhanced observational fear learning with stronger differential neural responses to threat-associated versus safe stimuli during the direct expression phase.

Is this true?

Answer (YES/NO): NO